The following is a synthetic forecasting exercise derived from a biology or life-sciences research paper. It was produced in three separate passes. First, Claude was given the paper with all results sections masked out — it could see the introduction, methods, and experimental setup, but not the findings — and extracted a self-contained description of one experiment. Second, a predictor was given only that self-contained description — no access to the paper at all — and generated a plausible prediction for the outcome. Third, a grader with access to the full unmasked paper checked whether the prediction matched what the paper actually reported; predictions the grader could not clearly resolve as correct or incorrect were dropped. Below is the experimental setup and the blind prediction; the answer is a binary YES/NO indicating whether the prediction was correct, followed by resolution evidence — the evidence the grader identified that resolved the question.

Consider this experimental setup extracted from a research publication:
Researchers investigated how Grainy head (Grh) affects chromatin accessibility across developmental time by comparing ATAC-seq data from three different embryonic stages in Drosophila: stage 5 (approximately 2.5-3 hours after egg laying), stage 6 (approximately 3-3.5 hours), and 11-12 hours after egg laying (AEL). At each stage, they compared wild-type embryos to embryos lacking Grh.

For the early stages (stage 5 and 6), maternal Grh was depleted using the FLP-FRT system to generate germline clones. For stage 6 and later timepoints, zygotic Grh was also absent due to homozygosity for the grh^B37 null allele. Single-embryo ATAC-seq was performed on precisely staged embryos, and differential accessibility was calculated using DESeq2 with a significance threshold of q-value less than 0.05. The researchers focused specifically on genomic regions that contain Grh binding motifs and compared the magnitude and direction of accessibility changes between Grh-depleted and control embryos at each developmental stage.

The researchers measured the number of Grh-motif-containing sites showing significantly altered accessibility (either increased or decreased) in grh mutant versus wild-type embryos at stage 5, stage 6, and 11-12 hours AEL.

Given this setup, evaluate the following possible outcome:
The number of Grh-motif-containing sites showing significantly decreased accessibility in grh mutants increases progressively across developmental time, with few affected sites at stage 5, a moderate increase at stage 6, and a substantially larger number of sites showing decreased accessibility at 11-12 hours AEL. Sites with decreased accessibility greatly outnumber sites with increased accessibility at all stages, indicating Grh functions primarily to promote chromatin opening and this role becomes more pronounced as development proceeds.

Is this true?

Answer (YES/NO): NO